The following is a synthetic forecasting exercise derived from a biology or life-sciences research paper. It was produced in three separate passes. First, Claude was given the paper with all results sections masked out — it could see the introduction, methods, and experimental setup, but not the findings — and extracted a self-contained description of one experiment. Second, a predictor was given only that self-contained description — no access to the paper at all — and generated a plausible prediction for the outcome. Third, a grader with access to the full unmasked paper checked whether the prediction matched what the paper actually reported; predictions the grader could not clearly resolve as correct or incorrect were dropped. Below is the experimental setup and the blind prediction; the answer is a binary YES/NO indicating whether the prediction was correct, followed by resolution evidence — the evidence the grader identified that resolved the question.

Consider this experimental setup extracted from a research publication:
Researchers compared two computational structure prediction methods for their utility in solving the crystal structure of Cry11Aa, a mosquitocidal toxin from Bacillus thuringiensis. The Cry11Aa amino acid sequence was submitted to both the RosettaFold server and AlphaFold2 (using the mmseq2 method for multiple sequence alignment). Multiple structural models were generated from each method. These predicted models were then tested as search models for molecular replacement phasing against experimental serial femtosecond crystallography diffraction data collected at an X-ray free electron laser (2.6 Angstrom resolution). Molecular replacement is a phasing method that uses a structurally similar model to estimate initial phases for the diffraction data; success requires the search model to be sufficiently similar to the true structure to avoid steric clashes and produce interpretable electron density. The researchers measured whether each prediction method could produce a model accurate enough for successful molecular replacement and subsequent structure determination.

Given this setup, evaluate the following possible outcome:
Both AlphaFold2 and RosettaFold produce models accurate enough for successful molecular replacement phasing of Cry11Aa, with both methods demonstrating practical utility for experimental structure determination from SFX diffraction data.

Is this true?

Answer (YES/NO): NO